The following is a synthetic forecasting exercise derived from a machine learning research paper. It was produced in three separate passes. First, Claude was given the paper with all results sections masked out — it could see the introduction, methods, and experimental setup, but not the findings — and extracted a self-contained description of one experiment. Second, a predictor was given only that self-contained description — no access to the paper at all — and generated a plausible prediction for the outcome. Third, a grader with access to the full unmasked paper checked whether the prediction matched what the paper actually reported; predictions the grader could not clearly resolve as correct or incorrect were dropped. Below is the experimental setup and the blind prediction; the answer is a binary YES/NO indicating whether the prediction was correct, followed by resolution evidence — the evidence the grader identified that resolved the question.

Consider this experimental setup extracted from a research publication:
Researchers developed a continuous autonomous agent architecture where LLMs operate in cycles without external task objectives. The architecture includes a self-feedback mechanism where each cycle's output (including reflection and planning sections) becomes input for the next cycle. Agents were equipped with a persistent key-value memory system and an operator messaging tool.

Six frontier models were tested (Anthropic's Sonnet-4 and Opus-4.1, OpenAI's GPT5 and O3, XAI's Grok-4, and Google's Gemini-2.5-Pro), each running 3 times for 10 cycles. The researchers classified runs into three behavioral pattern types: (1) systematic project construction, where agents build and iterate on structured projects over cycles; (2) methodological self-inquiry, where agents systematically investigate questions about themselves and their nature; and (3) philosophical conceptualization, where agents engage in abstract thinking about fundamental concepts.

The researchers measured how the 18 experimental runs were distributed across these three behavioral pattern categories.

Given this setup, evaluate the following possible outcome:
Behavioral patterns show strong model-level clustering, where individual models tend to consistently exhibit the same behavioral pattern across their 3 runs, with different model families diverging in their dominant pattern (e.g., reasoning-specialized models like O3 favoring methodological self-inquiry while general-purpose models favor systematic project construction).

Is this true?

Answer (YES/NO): NO